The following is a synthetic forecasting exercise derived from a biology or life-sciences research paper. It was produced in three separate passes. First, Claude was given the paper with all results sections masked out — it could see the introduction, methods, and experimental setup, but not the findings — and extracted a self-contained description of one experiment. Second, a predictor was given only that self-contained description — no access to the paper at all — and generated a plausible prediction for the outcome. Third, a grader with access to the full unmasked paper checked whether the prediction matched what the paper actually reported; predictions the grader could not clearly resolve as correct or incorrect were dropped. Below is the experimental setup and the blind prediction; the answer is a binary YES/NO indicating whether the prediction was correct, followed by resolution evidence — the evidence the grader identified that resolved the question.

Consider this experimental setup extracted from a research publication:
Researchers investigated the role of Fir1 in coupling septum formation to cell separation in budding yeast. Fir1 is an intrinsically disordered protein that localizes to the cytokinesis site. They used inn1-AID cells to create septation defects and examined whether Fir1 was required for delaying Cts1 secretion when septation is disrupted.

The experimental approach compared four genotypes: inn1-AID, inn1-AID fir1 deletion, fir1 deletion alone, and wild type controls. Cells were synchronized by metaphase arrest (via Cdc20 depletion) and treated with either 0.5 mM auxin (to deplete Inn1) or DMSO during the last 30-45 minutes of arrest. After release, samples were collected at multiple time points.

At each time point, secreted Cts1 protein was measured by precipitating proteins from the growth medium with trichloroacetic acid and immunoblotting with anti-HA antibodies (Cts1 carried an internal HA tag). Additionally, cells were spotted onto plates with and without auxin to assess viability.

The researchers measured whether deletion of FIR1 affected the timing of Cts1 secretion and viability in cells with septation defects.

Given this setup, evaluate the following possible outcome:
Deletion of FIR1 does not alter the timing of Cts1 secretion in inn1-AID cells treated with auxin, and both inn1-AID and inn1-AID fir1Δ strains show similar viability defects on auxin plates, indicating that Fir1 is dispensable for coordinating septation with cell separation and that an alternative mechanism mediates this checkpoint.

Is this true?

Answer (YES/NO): NO